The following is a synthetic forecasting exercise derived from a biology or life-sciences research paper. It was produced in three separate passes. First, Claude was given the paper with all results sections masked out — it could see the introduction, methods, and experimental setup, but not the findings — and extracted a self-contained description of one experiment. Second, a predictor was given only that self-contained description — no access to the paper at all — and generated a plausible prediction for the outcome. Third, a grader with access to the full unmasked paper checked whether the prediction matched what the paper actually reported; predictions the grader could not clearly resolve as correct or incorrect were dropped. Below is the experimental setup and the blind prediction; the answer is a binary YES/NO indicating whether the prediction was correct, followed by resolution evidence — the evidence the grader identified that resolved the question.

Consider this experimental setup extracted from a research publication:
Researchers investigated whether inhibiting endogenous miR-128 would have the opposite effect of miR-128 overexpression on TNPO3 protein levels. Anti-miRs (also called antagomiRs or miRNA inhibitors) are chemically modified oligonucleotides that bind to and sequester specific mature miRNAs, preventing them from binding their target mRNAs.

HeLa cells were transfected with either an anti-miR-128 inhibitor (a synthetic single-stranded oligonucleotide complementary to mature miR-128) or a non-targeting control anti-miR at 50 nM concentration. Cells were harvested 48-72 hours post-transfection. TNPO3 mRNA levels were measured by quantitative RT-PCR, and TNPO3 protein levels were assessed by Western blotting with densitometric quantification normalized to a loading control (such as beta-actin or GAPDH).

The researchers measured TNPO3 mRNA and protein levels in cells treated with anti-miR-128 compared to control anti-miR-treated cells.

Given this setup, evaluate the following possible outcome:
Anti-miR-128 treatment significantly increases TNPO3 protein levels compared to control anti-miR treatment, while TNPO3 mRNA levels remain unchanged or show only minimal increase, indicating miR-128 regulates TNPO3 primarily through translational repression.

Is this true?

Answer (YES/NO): NO